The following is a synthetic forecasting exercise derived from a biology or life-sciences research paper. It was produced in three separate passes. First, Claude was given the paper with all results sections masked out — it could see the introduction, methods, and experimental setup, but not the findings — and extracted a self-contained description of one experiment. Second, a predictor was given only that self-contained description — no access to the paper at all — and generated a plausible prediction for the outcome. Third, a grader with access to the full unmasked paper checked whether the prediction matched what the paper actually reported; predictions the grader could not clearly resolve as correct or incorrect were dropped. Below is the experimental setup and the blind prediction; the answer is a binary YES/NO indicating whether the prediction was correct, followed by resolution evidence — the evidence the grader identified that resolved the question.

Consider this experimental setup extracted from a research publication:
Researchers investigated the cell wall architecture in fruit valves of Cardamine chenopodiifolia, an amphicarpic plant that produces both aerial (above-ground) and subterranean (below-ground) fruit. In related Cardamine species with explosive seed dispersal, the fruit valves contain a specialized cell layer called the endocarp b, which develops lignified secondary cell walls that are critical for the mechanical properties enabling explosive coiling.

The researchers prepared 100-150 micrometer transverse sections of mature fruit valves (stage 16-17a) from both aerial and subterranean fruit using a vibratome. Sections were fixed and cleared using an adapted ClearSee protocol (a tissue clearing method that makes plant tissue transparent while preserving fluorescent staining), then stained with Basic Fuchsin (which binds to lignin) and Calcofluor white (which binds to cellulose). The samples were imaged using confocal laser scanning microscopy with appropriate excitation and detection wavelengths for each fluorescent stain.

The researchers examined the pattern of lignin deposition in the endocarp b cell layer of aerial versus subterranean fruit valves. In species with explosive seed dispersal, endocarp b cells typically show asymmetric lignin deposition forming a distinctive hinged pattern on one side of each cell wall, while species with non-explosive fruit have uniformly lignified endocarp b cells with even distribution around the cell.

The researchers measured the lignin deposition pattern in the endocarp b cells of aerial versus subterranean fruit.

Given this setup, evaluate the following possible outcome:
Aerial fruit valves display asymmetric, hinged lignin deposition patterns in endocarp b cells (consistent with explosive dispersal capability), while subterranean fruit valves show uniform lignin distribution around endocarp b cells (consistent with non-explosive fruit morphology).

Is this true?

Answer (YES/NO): YES